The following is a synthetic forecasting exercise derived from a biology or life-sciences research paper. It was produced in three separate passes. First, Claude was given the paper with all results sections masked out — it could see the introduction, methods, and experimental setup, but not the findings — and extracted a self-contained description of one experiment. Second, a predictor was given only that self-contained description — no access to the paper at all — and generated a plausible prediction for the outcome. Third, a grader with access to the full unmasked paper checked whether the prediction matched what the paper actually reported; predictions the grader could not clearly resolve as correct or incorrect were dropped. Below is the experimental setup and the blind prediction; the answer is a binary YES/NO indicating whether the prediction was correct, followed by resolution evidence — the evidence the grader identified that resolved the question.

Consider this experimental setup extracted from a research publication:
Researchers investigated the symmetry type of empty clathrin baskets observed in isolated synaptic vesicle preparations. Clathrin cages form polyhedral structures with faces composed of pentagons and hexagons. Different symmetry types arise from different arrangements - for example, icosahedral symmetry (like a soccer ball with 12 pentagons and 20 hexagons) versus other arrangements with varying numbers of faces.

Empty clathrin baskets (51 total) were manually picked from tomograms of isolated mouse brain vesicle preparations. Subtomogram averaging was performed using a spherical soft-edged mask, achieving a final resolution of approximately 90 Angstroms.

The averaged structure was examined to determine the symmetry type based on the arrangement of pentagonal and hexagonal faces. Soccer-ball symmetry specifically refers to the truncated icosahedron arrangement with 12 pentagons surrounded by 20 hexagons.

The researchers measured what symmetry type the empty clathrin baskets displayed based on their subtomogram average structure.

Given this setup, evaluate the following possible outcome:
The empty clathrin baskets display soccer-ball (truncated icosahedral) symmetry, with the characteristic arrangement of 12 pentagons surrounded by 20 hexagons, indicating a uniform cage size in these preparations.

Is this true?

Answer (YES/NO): NO